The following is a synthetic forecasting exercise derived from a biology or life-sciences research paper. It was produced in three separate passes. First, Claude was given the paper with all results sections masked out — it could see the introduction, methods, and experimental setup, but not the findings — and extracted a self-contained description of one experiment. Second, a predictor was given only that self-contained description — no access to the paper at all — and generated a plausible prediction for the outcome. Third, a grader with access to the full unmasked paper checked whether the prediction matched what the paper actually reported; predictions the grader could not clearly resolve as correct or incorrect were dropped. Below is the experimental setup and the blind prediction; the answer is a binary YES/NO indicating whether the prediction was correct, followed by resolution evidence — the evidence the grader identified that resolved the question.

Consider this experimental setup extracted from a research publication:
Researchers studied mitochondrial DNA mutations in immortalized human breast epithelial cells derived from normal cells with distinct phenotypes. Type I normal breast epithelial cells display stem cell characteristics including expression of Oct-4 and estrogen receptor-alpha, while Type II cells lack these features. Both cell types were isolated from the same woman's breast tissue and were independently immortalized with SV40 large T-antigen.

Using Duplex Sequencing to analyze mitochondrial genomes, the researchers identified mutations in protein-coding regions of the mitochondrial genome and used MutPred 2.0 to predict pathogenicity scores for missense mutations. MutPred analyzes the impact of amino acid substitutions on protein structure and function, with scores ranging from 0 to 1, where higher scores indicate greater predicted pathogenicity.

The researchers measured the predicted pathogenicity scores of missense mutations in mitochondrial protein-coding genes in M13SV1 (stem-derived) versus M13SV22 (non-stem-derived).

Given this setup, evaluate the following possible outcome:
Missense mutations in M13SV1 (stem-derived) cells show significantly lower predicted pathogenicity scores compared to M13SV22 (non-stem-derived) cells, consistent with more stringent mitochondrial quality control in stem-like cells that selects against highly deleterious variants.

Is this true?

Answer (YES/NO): NO